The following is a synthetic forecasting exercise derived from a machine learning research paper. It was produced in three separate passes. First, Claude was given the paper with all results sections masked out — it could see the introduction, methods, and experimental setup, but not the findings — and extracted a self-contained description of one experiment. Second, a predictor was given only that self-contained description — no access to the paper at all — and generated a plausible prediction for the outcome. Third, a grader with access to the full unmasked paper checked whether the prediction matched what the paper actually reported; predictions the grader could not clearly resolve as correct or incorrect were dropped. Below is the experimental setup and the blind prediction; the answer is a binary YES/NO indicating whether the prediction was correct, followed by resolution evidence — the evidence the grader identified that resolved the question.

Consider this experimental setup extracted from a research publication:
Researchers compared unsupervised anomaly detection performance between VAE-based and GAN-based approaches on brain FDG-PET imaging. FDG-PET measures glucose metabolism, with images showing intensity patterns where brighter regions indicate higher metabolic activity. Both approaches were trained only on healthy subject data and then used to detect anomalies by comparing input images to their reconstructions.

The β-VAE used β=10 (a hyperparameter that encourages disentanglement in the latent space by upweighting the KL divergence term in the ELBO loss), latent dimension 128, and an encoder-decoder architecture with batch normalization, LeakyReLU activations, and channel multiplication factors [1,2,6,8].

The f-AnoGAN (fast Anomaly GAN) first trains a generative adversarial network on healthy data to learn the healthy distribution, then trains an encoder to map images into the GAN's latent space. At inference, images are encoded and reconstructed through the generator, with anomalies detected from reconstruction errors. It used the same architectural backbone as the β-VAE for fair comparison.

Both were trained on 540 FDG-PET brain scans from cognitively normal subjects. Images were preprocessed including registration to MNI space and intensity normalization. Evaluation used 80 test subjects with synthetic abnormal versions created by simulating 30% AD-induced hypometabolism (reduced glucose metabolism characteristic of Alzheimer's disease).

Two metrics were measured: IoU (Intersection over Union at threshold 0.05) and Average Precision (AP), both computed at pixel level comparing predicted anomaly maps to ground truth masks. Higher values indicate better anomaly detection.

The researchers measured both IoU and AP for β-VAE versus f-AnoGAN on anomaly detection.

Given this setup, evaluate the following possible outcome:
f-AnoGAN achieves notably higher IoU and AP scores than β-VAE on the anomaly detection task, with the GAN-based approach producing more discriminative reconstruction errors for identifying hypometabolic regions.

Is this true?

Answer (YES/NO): NO